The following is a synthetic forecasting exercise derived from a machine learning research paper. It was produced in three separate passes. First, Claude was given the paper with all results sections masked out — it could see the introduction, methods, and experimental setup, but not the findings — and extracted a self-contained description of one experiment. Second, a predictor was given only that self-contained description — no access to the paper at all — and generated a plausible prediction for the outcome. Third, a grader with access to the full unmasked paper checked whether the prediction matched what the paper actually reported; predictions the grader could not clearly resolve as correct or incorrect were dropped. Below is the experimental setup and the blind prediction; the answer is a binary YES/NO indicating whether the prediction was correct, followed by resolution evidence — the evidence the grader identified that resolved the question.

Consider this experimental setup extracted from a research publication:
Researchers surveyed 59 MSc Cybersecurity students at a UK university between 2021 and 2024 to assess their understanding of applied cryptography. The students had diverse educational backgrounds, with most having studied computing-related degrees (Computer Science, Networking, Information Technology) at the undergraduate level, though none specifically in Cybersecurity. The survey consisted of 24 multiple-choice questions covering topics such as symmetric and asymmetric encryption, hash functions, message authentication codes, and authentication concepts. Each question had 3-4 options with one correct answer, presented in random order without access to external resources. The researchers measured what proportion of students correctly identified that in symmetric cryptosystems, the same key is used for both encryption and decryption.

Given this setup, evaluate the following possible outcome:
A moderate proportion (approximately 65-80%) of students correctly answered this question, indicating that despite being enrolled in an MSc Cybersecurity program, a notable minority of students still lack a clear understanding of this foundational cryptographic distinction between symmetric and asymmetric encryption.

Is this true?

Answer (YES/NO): NO